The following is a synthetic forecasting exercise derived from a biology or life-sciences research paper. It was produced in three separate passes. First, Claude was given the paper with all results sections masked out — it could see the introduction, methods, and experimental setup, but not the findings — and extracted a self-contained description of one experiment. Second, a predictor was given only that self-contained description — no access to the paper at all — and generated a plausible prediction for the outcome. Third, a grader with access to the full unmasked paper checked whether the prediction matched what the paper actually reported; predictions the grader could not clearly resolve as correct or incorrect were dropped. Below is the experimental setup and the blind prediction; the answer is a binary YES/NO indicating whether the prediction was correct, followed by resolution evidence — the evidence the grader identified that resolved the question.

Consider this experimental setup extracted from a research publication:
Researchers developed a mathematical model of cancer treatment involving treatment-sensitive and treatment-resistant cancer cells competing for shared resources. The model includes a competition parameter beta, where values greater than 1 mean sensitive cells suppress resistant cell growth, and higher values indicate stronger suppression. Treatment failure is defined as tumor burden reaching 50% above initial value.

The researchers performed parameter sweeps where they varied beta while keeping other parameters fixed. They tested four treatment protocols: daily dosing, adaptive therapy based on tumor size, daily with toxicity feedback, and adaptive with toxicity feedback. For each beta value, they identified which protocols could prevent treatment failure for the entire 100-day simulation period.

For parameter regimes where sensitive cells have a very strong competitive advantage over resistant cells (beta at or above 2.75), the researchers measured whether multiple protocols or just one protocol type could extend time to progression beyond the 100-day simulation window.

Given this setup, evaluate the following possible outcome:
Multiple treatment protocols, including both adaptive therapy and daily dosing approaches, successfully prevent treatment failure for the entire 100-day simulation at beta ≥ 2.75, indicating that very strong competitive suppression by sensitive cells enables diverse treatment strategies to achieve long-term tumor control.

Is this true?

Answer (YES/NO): YES